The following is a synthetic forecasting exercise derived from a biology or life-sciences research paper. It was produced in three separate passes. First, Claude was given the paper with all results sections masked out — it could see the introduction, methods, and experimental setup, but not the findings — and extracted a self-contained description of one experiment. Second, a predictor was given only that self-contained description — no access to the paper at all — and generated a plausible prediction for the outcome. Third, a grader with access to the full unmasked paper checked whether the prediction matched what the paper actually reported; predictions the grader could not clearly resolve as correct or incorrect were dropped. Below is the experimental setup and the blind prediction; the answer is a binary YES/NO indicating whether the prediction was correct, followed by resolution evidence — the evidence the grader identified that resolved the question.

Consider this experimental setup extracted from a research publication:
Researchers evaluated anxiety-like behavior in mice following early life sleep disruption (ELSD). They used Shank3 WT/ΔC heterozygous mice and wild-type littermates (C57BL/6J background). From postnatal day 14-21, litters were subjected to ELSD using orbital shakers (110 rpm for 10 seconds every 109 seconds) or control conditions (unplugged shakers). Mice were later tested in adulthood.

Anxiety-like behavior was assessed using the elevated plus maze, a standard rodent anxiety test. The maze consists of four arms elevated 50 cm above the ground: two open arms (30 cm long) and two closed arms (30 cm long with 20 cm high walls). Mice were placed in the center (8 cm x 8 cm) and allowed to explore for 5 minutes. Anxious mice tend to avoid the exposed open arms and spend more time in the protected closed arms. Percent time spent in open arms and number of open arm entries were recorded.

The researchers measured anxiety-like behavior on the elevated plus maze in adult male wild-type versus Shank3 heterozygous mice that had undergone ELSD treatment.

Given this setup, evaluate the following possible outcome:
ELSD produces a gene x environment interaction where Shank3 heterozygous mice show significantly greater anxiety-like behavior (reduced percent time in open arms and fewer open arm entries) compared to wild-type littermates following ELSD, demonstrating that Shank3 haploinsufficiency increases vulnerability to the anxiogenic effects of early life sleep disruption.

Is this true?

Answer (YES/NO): NO